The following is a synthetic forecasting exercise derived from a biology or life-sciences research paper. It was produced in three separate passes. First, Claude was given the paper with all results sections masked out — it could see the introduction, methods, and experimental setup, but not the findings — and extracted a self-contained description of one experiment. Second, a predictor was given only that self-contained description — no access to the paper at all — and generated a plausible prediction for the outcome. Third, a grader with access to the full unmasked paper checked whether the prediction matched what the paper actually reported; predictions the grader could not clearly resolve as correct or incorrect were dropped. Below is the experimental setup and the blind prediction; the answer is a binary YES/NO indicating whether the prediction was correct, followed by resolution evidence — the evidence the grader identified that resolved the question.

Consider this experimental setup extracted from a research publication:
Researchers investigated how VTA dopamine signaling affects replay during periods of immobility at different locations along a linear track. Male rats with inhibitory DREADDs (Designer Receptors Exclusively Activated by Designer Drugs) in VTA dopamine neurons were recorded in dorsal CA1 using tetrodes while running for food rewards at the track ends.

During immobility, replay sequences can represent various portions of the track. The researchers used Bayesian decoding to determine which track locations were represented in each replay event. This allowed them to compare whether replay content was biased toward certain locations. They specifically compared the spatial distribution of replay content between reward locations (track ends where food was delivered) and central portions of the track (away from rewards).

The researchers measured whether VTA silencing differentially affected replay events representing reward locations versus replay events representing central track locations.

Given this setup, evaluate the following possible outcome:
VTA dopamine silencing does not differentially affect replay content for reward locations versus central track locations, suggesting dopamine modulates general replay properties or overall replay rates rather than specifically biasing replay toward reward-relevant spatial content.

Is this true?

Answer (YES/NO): NO